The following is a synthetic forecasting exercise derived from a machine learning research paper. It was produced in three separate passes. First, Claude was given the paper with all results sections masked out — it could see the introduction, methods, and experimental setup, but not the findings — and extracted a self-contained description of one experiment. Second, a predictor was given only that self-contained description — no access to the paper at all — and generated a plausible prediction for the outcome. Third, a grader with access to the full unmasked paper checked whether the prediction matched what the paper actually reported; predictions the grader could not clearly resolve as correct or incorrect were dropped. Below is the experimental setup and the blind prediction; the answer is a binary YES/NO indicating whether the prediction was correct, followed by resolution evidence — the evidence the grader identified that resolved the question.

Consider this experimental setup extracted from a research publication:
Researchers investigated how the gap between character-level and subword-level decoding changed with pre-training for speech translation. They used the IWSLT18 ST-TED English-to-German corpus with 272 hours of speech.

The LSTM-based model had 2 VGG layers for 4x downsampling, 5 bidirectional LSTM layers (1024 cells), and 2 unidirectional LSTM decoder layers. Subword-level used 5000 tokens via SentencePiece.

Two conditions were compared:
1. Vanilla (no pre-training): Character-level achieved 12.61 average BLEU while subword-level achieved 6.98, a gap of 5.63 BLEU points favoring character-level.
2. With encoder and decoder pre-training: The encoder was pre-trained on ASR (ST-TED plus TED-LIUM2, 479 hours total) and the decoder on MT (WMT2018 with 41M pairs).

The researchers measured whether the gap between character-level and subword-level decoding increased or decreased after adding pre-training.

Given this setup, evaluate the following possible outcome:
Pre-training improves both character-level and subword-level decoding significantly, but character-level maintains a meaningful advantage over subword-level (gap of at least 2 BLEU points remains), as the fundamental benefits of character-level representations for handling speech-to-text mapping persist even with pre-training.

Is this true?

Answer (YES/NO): YES